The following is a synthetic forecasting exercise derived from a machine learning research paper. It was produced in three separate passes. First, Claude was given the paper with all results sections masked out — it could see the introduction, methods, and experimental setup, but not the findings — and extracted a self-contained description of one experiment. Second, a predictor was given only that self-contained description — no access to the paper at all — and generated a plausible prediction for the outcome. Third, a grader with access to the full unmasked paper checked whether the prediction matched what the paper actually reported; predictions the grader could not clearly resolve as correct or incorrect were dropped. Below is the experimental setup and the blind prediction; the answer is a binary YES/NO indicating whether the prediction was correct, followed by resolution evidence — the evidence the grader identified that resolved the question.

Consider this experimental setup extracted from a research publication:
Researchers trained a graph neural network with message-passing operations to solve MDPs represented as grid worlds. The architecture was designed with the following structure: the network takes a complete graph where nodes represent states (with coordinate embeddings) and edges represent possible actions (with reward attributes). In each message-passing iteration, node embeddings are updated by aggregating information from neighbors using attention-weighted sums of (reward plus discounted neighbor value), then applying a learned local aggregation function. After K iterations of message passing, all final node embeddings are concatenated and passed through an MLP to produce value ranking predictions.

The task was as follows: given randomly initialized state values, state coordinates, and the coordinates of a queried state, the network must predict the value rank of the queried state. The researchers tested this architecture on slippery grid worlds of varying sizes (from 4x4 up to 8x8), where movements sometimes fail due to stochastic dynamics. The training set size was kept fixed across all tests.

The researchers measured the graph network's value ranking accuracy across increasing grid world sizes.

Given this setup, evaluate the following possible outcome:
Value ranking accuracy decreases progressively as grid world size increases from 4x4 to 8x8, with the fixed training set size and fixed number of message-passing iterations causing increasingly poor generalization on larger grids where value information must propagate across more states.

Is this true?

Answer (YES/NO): NO